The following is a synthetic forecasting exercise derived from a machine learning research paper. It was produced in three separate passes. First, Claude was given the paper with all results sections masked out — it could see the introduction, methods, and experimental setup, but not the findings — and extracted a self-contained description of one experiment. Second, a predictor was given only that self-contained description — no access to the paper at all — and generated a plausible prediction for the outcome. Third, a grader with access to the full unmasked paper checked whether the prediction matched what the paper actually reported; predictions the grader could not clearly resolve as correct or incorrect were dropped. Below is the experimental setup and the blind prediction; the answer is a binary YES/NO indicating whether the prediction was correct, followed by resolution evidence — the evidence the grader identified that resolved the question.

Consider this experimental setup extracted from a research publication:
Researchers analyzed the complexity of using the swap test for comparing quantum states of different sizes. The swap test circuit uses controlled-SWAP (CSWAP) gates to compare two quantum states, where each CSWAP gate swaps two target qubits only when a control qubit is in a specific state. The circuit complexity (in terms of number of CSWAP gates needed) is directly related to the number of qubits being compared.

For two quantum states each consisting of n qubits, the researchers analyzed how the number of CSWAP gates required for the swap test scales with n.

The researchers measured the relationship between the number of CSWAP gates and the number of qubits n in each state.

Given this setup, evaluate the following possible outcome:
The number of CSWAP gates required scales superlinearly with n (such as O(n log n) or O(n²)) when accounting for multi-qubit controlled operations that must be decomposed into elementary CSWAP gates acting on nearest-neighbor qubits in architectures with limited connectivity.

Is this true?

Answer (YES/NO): NO